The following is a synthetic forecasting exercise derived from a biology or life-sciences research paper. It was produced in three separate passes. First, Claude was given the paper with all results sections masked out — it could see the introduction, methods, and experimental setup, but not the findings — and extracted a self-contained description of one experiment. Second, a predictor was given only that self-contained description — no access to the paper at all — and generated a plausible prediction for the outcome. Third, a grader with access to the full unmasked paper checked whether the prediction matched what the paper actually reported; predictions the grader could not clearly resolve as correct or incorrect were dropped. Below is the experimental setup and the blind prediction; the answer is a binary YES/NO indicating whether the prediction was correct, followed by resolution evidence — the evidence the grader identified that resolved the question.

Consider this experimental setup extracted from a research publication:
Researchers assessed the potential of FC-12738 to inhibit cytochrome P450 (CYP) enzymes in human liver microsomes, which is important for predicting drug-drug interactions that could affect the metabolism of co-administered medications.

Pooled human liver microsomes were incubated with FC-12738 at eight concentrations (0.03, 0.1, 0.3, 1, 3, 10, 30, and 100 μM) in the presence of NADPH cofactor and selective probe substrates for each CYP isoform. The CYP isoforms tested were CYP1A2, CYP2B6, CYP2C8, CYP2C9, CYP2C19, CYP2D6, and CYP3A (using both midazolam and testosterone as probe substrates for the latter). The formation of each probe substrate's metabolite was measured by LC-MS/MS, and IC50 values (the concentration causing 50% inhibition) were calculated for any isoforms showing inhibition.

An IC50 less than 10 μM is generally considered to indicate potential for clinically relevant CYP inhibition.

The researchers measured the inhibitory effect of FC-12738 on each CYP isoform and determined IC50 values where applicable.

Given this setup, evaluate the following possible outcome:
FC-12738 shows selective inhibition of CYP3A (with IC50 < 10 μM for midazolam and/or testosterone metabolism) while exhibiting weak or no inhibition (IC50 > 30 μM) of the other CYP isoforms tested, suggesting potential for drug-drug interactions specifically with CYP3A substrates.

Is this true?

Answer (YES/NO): NO